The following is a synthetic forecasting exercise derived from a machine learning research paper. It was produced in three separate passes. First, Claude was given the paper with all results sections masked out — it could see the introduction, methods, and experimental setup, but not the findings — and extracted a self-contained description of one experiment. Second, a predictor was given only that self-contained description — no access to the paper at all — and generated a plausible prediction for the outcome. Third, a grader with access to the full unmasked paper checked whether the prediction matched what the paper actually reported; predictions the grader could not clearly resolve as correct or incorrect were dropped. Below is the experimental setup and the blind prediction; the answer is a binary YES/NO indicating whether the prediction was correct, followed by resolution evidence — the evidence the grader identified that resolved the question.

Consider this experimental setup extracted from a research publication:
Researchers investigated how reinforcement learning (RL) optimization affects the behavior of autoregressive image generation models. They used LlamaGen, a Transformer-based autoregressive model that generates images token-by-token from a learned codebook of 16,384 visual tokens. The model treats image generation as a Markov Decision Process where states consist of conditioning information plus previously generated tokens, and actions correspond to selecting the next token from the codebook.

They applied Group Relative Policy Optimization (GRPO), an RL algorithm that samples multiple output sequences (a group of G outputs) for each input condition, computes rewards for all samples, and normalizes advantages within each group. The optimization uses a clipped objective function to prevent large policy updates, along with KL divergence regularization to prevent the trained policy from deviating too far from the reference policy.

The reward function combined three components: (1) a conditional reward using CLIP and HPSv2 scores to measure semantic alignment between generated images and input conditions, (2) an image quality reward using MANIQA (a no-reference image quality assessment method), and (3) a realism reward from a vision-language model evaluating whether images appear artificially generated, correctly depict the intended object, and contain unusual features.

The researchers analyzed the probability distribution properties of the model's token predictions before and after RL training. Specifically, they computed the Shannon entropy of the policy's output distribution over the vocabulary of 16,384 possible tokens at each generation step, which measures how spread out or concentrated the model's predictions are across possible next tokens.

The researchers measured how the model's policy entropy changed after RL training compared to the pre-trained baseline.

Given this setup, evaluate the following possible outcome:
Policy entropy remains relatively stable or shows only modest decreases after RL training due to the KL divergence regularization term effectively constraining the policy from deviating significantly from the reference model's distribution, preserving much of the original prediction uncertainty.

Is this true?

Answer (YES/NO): NO